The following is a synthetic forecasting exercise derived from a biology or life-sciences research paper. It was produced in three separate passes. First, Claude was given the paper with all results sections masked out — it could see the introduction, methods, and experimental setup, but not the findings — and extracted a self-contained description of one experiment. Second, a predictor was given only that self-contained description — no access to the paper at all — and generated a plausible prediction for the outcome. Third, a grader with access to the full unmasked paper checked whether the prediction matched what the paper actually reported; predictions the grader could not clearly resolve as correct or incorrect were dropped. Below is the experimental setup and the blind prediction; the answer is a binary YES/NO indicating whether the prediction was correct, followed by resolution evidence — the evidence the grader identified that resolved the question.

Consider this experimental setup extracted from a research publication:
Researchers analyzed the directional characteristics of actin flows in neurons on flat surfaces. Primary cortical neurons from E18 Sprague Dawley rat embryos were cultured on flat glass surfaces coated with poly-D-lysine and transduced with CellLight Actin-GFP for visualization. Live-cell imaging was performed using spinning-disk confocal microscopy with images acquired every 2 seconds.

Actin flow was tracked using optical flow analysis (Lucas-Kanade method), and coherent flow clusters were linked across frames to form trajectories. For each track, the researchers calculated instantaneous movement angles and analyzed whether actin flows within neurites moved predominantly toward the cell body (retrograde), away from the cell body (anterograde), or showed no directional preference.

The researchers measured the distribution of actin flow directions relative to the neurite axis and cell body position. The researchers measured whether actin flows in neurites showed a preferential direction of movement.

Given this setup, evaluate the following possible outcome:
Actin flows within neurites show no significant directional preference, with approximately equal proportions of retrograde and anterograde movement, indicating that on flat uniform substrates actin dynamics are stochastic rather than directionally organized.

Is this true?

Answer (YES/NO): YES